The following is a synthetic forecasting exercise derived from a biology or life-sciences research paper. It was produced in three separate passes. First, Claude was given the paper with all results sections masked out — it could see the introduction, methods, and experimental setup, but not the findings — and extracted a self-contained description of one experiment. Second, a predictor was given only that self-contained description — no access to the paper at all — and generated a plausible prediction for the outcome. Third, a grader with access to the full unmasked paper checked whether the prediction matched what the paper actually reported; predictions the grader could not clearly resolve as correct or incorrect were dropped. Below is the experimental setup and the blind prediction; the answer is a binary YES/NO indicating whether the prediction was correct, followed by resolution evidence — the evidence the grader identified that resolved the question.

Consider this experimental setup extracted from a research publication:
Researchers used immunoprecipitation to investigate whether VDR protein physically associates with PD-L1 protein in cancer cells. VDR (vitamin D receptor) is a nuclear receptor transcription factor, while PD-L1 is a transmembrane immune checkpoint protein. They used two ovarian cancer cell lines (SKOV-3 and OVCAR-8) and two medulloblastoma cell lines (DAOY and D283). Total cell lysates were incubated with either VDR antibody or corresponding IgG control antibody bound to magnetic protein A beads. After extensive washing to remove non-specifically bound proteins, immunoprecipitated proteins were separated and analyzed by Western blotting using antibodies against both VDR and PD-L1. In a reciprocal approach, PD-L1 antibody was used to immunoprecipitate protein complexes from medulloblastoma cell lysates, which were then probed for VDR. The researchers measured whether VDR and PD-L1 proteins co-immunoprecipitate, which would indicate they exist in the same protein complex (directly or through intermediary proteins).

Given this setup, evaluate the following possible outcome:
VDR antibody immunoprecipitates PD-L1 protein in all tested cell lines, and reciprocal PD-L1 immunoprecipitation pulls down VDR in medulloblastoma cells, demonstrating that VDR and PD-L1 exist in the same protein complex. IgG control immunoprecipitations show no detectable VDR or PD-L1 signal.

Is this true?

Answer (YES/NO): NO